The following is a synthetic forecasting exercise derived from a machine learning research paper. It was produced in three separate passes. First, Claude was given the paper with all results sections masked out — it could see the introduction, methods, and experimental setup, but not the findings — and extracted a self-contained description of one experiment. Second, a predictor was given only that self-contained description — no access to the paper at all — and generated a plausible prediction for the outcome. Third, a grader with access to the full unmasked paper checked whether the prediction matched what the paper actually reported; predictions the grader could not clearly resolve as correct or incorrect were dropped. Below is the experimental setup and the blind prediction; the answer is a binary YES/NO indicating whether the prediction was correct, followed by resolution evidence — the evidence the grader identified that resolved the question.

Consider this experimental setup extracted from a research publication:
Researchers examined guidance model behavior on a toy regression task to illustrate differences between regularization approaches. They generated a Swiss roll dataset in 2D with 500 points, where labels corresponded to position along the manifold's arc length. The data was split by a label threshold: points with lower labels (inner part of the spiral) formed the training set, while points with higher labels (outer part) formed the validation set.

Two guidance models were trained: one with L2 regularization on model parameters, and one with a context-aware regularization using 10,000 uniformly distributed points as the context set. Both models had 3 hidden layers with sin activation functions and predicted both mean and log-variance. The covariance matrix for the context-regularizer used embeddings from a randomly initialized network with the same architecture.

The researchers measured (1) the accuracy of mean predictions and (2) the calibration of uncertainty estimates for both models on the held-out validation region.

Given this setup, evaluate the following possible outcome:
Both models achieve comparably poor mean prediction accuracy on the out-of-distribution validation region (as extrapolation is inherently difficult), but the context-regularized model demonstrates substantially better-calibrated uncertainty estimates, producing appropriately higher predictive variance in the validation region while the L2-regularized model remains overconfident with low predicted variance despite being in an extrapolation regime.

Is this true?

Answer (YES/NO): NO